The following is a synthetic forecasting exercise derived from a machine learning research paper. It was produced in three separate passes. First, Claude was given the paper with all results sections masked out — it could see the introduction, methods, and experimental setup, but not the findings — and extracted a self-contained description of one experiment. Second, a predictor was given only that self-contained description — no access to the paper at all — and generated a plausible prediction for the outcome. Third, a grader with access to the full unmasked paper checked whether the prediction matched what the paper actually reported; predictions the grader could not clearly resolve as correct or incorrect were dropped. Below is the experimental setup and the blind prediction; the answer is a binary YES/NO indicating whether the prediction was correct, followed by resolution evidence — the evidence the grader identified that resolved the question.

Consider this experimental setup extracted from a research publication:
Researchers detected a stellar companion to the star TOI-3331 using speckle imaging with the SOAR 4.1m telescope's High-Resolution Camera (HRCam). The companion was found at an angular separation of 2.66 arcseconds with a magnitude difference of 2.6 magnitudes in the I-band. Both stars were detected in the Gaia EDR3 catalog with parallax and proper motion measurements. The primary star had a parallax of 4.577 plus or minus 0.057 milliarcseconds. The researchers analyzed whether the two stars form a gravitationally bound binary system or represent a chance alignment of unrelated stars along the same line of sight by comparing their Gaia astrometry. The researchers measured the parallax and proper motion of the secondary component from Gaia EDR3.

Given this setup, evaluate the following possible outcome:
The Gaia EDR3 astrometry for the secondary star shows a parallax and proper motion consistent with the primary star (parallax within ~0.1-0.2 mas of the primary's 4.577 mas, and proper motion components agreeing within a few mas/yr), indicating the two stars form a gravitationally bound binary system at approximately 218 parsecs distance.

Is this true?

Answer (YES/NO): NO